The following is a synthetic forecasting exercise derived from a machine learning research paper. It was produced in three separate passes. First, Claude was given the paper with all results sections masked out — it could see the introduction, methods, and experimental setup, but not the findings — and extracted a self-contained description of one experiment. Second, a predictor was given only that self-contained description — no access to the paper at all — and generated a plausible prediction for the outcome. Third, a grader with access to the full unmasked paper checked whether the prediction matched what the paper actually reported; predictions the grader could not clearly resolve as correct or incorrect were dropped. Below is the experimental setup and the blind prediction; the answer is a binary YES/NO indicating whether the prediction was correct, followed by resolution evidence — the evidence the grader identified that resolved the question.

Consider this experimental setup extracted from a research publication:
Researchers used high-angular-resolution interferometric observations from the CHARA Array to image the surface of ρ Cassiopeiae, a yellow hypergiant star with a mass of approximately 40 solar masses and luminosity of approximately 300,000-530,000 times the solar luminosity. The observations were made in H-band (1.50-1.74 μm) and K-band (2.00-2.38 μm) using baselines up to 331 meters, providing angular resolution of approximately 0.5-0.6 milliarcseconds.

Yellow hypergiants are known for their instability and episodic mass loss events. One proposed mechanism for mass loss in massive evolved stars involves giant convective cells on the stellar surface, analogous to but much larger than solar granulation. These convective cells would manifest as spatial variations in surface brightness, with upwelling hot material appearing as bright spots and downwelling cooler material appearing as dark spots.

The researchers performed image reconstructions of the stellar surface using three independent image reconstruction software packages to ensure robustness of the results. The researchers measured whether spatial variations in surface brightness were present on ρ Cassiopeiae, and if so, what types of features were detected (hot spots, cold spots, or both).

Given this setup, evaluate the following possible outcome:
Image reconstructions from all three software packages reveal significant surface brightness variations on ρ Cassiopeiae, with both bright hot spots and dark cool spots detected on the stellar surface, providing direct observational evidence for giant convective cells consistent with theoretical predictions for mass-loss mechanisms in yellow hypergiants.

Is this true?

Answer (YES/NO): YES